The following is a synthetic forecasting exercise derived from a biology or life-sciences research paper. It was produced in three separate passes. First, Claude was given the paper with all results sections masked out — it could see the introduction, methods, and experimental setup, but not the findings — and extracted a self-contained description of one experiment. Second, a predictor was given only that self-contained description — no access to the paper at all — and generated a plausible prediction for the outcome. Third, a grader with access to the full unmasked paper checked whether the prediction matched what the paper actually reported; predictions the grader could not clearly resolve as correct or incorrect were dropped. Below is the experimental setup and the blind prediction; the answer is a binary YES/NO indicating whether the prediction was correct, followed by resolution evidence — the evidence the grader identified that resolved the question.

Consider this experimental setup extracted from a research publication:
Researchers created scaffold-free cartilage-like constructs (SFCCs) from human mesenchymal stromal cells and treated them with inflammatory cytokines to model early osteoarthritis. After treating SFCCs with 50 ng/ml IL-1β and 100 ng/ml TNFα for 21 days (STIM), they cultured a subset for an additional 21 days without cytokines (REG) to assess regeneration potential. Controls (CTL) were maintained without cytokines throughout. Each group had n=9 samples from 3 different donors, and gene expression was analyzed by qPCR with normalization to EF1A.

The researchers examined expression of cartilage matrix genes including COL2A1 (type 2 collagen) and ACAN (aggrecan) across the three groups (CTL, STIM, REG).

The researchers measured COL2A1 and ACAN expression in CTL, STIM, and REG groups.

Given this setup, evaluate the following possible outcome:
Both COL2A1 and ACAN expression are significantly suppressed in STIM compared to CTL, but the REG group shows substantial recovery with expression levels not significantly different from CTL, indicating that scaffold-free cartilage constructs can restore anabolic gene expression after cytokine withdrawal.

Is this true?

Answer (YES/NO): NO